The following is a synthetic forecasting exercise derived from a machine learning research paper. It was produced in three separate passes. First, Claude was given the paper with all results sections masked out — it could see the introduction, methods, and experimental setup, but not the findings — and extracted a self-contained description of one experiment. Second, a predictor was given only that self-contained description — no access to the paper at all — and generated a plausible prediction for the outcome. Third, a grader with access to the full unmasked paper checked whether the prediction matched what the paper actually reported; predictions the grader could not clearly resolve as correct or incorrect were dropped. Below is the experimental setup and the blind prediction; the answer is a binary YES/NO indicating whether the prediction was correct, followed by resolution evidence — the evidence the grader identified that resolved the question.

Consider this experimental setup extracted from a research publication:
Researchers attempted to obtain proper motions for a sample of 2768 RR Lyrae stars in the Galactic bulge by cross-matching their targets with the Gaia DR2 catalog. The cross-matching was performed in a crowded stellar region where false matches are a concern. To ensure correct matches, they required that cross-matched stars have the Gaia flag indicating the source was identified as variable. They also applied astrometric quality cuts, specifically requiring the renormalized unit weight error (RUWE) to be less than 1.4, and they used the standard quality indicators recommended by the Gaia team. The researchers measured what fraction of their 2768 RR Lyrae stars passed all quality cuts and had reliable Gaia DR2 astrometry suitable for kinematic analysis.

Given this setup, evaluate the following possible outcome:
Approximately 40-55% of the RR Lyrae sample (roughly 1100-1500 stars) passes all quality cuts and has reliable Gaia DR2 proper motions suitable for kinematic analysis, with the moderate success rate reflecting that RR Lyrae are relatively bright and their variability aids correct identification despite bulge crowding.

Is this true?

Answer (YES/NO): YES